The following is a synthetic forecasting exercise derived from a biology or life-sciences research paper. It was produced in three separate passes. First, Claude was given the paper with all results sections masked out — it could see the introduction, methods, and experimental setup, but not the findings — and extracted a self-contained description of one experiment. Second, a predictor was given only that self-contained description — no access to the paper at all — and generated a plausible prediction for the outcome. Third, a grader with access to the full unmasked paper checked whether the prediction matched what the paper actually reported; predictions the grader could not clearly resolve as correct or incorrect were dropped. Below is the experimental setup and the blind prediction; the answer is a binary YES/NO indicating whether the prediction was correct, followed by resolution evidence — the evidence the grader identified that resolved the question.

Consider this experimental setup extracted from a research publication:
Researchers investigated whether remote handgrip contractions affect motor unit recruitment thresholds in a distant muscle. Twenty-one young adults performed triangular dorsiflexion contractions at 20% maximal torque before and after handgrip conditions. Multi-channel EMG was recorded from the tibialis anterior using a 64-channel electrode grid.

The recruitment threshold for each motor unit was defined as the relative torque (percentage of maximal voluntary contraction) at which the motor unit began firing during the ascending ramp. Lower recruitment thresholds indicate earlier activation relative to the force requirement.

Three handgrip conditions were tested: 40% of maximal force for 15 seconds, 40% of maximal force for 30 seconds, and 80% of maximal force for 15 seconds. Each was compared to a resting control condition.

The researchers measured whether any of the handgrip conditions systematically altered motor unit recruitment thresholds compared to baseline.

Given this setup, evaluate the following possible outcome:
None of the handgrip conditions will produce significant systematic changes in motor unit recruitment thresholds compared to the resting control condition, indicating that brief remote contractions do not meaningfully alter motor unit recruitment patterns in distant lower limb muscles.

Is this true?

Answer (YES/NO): NO